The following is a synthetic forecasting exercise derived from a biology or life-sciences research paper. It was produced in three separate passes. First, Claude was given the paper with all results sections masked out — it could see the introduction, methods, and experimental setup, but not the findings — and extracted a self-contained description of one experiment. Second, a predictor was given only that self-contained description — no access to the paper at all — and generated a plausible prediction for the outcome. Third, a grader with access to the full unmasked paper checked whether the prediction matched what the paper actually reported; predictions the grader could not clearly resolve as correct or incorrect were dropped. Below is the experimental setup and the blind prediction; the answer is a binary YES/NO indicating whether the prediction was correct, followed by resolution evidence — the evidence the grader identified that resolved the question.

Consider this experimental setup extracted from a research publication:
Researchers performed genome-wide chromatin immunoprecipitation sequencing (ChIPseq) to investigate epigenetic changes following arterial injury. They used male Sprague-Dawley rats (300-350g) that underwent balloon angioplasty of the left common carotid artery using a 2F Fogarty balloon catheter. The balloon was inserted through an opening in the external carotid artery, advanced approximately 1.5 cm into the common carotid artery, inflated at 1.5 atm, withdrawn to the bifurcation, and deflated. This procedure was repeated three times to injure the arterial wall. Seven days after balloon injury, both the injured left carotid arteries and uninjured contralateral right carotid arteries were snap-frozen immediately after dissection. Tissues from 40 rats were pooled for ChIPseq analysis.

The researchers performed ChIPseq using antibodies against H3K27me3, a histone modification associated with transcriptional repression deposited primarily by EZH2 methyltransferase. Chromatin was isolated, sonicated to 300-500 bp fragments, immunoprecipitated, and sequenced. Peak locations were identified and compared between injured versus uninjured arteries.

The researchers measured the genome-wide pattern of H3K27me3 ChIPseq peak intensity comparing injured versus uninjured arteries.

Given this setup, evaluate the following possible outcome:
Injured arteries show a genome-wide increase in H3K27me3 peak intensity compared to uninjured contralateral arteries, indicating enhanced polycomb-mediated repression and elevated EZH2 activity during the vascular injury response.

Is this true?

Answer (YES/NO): YES